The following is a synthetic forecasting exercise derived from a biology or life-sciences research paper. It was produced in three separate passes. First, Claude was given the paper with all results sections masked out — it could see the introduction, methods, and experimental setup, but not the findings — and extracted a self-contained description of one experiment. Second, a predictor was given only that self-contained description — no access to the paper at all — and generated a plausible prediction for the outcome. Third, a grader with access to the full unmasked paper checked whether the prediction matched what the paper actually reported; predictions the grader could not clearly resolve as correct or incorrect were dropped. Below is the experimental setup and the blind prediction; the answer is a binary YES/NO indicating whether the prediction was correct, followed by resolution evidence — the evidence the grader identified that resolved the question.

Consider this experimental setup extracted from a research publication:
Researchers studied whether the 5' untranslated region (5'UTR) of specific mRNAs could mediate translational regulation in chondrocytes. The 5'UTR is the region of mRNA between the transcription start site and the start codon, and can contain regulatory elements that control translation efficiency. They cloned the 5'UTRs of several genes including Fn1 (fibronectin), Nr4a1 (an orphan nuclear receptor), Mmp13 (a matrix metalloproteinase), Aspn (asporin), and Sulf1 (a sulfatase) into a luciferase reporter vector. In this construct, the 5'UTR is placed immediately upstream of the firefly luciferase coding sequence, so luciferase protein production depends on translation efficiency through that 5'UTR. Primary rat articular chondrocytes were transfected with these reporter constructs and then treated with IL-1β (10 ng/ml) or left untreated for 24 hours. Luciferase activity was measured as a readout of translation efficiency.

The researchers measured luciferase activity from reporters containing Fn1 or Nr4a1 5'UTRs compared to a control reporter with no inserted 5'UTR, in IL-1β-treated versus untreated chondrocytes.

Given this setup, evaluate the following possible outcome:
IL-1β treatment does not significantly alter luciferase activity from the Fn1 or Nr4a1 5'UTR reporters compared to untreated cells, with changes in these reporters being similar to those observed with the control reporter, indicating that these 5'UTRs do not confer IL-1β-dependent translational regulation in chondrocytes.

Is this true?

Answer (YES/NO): NO